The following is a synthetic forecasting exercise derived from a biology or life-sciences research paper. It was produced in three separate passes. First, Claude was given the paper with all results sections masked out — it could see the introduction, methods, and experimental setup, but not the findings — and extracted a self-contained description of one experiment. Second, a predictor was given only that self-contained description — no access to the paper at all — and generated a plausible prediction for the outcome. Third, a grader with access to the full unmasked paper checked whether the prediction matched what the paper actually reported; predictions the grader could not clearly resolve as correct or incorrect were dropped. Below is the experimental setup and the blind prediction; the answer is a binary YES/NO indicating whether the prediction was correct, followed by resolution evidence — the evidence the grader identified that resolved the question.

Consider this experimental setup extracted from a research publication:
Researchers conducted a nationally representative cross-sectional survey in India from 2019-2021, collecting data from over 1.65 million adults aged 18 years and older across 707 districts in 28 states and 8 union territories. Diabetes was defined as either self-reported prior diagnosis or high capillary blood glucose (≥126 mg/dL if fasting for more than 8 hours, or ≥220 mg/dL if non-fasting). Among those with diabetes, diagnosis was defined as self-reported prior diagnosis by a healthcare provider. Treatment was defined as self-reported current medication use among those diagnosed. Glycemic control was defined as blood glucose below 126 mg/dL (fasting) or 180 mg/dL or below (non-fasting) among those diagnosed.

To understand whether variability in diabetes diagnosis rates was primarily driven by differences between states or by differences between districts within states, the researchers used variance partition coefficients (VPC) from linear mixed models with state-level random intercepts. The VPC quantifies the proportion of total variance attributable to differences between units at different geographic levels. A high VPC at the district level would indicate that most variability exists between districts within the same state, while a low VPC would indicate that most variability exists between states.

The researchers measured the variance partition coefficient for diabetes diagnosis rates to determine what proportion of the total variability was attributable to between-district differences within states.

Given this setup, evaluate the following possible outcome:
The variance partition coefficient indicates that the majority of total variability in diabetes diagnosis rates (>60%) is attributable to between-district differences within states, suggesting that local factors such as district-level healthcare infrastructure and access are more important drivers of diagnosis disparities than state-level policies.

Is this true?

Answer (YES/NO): YES